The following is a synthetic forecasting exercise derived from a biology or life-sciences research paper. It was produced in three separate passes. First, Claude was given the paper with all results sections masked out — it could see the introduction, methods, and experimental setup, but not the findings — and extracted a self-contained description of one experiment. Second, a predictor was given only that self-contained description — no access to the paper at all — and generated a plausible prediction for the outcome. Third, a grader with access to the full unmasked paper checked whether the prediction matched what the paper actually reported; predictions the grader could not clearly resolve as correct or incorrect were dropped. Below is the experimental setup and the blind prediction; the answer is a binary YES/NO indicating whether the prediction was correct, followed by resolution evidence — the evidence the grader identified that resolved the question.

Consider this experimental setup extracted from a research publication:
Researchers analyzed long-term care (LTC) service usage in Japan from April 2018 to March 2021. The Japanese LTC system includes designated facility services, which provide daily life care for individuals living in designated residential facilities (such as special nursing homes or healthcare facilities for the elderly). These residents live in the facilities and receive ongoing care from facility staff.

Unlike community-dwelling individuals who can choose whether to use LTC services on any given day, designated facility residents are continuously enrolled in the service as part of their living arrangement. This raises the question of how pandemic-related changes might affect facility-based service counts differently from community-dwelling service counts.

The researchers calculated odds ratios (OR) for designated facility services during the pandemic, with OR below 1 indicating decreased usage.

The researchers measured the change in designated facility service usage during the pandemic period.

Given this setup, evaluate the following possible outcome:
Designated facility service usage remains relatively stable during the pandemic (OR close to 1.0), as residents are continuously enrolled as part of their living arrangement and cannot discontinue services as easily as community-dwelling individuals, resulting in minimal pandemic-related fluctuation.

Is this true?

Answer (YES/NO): YES